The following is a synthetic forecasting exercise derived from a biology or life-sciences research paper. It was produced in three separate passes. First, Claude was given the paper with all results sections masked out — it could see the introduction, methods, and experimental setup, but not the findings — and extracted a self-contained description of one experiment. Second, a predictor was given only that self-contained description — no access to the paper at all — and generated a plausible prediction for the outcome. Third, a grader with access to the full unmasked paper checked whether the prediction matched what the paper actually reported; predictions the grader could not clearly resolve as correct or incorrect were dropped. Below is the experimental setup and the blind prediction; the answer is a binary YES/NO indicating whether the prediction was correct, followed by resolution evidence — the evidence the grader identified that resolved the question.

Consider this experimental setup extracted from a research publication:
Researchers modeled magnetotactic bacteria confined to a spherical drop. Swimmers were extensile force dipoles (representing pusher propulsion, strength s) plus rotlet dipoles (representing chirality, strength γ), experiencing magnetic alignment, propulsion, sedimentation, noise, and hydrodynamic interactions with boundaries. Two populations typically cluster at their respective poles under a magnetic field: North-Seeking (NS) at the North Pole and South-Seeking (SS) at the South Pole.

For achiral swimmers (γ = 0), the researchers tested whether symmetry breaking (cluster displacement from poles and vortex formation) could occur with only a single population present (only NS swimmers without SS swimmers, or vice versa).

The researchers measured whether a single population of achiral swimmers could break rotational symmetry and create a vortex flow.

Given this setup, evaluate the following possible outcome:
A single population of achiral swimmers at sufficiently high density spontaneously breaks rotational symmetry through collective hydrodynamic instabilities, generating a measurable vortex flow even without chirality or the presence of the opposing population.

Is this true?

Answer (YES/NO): NO